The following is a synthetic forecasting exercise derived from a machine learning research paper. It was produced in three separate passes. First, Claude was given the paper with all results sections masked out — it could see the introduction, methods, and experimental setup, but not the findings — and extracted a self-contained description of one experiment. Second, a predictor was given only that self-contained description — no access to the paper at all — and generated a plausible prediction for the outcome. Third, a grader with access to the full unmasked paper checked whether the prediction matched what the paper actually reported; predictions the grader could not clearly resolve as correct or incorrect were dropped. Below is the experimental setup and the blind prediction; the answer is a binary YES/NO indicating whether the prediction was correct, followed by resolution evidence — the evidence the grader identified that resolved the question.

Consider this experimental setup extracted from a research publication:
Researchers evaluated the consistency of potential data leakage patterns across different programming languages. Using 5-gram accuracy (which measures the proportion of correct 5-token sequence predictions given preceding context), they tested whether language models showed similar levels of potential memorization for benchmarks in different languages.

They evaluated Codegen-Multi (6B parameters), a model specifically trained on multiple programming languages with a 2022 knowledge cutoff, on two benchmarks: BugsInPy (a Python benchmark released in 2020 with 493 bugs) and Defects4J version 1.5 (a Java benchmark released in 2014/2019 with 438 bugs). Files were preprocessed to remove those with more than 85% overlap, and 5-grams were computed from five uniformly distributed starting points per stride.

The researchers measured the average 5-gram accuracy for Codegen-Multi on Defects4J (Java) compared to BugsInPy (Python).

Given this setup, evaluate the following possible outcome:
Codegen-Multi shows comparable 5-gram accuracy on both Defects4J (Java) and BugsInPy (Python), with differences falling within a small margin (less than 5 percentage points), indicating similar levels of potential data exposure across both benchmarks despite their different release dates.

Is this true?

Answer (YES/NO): NO